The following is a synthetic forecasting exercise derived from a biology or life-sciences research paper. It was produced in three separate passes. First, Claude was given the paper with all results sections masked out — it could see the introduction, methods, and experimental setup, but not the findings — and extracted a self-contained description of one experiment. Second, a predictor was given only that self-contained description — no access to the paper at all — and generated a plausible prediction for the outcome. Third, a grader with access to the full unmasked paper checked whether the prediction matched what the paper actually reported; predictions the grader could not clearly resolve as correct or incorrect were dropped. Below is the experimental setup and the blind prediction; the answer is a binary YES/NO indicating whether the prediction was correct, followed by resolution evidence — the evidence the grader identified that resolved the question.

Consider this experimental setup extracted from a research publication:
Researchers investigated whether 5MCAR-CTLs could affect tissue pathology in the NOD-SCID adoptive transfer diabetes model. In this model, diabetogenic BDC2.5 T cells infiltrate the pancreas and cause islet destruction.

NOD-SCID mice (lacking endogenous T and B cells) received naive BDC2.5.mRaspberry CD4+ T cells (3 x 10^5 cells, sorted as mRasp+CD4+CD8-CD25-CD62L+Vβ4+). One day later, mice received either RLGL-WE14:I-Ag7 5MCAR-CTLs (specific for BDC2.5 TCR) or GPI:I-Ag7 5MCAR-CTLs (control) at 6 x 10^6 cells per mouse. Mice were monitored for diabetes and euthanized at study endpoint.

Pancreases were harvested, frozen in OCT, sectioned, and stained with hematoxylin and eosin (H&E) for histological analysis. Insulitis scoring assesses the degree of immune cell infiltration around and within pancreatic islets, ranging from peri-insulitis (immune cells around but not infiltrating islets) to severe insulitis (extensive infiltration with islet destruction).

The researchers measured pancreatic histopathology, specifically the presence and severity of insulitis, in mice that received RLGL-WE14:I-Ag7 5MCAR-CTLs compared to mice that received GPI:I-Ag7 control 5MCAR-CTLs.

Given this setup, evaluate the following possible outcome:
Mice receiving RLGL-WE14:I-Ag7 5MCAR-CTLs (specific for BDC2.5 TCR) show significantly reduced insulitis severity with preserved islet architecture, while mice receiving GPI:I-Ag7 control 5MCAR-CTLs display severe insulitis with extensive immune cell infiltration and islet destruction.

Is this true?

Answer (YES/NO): YES